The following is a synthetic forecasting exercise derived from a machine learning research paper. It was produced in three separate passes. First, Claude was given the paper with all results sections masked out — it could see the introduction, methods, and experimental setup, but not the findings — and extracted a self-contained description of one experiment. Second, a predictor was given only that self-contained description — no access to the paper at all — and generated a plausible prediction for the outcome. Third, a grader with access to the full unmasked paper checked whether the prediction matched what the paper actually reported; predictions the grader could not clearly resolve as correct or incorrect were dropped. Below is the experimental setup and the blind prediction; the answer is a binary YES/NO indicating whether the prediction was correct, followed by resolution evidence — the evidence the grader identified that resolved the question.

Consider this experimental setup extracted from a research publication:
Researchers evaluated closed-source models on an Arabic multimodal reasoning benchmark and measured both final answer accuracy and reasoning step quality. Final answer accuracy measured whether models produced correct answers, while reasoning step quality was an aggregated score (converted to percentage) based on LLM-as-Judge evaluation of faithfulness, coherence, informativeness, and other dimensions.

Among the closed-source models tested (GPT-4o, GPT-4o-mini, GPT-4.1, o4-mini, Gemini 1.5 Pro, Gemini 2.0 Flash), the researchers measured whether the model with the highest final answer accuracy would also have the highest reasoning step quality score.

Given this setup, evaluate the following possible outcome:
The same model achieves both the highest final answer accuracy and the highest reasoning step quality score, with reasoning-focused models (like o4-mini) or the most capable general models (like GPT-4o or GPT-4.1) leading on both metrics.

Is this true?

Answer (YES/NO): NO